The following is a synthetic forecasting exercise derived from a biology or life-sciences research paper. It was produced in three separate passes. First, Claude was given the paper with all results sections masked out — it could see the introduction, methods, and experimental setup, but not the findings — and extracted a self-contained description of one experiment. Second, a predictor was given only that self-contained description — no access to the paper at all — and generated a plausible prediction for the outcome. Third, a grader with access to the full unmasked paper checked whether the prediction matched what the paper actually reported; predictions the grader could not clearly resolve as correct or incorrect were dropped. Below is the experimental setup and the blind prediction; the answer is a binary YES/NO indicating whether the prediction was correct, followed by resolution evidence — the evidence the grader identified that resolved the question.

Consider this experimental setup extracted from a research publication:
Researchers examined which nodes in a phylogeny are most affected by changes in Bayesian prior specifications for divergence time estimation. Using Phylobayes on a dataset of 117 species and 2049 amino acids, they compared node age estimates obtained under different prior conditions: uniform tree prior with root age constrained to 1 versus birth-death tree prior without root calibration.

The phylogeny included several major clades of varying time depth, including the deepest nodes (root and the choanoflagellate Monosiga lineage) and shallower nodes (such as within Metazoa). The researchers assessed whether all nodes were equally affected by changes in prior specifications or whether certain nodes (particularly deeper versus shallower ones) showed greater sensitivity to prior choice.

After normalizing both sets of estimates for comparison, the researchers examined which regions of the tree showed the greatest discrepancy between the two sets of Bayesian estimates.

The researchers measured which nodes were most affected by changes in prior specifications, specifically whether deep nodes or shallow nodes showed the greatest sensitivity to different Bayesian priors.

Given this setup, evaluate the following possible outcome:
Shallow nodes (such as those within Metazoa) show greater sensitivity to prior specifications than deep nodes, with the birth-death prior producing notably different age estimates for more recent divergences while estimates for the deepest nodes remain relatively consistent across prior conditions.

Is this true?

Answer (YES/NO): NO